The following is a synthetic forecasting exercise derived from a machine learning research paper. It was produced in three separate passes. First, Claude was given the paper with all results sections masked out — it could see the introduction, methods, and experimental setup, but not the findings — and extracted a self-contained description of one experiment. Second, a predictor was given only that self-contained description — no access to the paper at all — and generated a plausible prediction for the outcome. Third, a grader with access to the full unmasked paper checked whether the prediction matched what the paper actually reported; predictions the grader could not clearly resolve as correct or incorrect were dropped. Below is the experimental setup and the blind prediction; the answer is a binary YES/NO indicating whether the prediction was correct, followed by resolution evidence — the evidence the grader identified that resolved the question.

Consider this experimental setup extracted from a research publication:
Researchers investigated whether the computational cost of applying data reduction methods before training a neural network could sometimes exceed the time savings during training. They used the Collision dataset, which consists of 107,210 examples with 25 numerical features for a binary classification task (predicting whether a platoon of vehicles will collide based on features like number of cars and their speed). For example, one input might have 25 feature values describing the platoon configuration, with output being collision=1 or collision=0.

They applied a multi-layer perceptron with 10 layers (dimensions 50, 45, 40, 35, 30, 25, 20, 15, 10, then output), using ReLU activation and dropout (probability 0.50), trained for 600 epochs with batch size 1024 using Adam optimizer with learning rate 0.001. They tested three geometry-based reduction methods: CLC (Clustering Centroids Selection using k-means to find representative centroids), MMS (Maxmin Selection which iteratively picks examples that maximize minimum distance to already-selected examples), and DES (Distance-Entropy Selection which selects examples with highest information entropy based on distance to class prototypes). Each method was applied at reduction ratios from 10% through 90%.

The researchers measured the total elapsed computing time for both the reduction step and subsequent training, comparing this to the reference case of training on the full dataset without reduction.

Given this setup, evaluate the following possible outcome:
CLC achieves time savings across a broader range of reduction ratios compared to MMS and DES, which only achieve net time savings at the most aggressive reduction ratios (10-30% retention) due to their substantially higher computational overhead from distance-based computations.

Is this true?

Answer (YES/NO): NO